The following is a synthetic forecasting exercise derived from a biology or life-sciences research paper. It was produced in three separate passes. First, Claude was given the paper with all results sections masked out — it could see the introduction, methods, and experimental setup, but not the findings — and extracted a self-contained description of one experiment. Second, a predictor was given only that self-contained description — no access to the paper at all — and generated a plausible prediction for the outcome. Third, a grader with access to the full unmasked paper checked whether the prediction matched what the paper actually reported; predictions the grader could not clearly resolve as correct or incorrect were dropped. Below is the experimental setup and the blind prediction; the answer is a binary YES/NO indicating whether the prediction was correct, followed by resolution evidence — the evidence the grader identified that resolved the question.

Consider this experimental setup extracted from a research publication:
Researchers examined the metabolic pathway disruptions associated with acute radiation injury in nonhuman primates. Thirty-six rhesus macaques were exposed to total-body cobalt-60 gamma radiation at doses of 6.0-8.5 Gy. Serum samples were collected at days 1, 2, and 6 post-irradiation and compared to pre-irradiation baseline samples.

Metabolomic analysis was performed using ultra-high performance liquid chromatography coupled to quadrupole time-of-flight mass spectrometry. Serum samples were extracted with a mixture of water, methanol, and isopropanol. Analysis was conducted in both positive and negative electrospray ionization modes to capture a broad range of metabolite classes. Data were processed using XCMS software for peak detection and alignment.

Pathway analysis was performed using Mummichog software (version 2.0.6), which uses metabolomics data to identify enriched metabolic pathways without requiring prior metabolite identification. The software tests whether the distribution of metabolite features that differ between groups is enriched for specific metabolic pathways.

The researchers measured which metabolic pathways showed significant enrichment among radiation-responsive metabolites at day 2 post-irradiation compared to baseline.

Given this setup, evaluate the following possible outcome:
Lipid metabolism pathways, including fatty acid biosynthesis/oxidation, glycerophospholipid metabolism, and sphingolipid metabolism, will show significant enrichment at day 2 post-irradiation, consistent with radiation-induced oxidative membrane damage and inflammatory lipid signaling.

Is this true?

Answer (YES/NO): YES